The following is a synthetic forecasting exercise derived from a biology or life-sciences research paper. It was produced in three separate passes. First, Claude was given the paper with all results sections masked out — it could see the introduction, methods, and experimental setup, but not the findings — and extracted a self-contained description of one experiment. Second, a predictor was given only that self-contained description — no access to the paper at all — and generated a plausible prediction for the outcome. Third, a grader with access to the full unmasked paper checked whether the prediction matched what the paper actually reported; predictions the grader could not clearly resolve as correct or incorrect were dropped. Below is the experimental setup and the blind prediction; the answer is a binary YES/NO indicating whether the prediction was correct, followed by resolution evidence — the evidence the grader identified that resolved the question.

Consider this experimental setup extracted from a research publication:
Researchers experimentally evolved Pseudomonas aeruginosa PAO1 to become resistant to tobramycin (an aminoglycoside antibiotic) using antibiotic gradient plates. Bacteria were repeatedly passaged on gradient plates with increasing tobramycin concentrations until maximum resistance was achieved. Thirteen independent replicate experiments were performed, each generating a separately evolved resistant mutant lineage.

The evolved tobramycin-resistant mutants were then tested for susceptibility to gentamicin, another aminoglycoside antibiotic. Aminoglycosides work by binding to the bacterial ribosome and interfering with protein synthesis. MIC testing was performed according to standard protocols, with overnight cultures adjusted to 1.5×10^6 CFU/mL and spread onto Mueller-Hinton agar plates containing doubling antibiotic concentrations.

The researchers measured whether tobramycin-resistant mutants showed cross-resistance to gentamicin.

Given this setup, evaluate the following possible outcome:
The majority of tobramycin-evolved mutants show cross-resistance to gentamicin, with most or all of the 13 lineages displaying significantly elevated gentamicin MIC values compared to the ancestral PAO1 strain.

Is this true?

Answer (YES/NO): YES